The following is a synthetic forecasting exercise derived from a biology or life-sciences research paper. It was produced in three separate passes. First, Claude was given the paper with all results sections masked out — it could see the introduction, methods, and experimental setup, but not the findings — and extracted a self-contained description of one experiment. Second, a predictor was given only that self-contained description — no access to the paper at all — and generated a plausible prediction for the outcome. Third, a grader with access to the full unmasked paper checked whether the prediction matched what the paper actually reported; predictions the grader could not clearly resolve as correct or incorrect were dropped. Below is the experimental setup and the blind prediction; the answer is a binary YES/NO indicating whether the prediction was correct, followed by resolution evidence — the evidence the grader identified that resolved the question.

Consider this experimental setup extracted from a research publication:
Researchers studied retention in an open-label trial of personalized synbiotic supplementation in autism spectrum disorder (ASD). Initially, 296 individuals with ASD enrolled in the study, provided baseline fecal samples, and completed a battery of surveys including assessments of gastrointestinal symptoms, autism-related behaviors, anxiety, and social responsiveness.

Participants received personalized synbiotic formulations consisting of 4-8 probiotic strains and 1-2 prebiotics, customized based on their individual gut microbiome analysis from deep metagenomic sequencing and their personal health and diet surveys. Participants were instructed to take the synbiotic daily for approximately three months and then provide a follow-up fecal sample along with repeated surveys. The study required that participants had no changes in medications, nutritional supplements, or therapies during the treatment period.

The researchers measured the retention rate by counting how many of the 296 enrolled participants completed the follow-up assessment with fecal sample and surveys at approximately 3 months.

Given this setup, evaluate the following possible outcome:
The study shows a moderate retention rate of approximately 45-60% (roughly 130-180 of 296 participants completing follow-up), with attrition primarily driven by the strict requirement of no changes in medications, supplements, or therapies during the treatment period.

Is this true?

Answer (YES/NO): NO